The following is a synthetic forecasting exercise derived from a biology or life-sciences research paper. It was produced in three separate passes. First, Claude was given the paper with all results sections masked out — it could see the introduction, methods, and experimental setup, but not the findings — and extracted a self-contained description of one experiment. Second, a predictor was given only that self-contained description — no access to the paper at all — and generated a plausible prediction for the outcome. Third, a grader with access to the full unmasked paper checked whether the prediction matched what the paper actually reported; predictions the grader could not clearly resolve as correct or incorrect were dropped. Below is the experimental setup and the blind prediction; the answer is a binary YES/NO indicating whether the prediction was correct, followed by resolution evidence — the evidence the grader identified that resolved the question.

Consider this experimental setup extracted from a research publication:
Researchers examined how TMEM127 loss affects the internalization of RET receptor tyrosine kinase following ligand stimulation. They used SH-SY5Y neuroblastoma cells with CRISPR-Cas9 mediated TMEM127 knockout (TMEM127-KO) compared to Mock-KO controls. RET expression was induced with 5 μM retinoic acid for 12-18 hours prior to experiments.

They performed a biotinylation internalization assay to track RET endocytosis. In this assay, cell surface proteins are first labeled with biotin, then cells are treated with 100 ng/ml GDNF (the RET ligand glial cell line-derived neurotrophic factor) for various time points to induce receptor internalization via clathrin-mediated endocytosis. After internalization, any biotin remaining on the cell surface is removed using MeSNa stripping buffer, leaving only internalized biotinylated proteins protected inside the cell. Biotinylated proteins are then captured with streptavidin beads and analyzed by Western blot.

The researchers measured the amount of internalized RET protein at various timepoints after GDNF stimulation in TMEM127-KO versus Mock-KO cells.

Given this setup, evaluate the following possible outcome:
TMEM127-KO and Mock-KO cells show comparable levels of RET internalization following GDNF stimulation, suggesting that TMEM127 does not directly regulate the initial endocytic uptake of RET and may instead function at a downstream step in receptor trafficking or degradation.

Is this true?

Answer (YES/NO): NO